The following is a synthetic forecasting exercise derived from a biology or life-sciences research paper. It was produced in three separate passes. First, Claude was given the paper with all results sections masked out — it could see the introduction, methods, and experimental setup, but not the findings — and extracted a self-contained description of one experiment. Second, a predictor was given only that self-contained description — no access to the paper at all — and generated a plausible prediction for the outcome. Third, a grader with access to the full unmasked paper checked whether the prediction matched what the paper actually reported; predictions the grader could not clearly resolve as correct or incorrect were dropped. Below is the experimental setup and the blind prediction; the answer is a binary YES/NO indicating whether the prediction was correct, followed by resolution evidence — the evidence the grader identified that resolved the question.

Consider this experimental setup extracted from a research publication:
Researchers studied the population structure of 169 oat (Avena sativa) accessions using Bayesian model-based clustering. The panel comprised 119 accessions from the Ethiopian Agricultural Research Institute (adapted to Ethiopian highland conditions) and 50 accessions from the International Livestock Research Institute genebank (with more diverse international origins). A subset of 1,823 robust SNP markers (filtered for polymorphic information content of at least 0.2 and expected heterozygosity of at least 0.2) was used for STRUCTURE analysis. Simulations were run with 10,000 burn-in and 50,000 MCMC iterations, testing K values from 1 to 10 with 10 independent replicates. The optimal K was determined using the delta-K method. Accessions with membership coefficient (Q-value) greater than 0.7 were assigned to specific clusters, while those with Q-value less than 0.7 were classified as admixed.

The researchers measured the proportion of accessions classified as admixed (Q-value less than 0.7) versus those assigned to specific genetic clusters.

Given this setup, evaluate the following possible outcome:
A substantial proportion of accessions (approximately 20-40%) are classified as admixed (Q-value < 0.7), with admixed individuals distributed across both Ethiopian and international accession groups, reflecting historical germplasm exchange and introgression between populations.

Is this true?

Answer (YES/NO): NO